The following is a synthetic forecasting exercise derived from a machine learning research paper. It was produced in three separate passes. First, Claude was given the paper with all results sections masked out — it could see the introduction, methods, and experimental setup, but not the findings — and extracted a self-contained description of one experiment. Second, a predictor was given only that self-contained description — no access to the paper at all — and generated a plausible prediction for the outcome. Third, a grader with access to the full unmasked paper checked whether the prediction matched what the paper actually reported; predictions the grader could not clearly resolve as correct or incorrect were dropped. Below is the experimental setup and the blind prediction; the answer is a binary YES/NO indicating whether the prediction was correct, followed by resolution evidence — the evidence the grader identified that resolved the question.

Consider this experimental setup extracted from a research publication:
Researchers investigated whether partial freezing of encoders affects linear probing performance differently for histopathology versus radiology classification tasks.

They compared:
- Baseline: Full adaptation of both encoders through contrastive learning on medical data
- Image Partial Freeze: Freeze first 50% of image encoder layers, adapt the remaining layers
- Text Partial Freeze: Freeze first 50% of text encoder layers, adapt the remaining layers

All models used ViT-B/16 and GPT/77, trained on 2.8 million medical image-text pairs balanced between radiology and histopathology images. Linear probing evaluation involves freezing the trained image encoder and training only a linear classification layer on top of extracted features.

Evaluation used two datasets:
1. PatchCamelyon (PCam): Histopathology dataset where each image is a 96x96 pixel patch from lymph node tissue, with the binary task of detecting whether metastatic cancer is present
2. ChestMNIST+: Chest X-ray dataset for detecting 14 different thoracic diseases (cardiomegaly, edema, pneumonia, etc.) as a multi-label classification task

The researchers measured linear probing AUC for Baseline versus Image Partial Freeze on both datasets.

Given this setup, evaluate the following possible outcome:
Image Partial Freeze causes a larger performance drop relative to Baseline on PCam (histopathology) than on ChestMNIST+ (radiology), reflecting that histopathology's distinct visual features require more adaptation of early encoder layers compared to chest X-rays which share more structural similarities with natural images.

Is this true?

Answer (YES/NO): NO